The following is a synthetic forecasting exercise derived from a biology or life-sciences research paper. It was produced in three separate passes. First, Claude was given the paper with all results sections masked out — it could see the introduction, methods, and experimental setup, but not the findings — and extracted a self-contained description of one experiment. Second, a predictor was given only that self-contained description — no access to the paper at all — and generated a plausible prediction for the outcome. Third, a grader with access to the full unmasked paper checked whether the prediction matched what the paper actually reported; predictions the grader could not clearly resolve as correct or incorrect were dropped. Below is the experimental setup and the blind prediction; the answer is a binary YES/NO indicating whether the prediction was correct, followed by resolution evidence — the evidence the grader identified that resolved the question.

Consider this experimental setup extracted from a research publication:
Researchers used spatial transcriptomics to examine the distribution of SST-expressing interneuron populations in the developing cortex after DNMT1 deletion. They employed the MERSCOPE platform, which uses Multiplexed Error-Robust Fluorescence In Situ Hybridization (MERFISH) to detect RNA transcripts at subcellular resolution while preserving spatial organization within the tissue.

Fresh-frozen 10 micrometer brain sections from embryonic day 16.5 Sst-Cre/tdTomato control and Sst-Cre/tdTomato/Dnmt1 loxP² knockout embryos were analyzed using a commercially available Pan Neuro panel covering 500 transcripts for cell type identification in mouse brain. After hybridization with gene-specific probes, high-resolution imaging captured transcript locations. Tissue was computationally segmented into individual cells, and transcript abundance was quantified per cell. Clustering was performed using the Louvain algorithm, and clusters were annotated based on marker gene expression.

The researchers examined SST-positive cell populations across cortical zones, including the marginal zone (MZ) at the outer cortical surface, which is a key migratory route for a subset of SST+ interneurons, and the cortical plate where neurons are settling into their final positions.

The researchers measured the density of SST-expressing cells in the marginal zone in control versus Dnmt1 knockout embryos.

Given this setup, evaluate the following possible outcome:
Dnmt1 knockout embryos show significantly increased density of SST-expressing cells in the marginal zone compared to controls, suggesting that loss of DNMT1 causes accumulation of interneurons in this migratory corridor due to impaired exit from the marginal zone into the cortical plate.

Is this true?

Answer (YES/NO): NO